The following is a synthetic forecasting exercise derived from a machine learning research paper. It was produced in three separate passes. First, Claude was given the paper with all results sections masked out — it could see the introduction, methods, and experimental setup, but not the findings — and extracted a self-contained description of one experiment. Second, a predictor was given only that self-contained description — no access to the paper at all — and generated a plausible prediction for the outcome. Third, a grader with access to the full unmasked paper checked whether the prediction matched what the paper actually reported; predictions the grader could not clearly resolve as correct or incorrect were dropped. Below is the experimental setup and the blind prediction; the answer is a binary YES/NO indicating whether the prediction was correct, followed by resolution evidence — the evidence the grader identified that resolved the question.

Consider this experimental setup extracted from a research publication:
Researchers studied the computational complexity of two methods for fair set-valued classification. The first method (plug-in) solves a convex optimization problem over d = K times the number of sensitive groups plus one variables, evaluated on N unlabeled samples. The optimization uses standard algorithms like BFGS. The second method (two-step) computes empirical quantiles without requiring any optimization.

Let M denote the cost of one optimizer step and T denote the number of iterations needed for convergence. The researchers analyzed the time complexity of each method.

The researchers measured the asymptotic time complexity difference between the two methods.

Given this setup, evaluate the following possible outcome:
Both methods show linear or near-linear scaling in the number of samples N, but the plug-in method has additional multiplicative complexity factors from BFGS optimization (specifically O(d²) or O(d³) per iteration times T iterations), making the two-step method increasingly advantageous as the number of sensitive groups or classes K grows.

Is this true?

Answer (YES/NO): YES